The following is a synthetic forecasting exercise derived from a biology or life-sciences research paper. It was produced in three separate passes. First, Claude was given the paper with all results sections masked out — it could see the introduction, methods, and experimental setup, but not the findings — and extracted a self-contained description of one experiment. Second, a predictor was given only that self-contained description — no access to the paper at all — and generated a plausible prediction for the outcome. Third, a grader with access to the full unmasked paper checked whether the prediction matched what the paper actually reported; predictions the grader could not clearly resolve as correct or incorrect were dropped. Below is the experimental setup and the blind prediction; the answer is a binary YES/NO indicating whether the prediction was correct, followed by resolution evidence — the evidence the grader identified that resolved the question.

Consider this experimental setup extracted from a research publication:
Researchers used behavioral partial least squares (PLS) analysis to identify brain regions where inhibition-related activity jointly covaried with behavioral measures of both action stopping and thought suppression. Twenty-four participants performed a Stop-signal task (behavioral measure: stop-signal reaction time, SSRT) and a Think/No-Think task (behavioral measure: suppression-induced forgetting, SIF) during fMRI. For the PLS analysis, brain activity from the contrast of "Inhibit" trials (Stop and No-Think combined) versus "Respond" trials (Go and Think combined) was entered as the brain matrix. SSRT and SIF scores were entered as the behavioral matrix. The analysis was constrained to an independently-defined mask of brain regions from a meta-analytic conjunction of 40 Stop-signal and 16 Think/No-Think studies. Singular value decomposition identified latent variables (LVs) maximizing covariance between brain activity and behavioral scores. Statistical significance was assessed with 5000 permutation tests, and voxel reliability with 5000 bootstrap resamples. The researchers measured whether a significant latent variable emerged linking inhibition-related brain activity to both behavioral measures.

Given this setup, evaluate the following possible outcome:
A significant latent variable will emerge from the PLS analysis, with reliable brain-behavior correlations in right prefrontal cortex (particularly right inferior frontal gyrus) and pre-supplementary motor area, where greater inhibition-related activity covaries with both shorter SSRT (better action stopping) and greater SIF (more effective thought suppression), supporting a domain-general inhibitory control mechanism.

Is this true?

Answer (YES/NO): YES